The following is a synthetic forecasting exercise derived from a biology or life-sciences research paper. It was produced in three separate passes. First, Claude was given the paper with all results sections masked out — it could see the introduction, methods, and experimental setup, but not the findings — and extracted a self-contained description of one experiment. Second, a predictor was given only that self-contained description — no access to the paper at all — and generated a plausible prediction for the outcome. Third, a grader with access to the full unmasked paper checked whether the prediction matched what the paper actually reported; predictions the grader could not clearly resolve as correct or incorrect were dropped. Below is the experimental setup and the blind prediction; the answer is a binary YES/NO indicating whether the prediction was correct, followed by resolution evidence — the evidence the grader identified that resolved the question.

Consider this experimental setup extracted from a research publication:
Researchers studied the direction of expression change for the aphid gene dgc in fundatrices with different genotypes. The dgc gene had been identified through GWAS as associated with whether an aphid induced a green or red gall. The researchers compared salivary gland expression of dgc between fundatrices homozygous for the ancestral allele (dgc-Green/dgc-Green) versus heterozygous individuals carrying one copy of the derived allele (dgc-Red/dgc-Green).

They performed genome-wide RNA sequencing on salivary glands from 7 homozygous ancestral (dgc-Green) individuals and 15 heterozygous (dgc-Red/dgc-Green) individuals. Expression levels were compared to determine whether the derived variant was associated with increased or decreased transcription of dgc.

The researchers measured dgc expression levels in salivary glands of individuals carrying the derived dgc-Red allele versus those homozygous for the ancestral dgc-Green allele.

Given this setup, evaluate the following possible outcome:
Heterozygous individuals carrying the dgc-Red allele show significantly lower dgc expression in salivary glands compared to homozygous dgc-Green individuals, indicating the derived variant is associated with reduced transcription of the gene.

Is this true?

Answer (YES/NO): YES